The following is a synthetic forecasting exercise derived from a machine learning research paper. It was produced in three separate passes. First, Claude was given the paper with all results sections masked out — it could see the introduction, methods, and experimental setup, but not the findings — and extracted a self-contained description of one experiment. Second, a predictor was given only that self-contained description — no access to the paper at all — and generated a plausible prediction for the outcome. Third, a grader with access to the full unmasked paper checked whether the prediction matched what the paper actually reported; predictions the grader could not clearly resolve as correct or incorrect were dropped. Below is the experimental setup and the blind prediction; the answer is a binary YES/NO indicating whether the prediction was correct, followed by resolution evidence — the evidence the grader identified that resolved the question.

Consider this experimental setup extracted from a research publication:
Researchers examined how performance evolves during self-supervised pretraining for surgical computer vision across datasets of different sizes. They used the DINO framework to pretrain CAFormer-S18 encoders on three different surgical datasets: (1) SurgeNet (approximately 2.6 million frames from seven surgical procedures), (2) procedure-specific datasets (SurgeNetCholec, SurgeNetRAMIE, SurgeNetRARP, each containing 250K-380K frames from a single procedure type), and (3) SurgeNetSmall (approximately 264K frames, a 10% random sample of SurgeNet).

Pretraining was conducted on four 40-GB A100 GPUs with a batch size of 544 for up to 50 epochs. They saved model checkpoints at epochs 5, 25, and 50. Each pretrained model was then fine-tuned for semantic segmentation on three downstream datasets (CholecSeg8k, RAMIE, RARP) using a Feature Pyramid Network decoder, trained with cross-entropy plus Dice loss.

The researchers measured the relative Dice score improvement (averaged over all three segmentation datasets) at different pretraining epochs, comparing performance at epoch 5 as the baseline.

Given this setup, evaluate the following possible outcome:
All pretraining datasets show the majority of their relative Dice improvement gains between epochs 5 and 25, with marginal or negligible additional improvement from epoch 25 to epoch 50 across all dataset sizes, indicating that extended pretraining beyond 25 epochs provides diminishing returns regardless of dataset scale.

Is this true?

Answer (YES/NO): NO